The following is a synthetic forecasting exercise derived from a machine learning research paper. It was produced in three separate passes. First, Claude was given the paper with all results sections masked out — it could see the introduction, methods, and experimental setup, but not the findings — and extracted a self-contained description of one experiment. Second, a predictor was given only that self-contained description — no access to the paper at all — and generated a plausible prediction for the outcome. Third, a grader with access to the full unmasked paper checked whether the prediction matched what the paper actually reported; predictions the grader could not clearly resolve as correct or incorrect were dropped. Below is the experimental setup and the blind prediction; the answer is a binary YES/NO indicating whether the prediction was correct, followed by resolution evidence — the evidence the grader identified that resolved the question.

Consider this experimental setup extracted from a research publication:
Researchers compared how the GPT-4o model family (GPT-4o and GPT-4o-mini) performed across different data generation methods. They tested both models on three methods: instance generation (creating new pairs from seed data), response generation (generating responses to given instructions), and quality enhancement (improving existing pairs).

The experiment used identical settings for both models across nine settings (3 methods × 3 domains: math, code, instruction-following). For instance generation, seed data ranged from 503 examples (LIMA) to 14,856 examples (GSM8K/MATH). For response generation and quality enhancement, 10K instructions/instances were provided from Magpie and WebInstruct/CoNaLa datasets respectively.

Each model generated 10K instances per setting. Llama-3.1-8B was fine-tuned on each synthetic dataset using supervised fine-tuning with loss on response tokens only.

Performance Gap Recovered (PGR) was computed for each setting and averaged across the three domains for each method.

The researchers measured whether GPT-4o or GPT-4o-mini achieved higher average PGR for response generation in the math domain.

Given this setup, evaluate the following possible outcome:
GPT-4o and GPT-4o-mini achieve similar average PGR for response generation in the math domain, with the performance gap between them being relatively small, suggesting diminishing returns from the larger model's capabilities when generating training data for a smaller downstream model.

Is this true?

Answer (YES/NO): YES